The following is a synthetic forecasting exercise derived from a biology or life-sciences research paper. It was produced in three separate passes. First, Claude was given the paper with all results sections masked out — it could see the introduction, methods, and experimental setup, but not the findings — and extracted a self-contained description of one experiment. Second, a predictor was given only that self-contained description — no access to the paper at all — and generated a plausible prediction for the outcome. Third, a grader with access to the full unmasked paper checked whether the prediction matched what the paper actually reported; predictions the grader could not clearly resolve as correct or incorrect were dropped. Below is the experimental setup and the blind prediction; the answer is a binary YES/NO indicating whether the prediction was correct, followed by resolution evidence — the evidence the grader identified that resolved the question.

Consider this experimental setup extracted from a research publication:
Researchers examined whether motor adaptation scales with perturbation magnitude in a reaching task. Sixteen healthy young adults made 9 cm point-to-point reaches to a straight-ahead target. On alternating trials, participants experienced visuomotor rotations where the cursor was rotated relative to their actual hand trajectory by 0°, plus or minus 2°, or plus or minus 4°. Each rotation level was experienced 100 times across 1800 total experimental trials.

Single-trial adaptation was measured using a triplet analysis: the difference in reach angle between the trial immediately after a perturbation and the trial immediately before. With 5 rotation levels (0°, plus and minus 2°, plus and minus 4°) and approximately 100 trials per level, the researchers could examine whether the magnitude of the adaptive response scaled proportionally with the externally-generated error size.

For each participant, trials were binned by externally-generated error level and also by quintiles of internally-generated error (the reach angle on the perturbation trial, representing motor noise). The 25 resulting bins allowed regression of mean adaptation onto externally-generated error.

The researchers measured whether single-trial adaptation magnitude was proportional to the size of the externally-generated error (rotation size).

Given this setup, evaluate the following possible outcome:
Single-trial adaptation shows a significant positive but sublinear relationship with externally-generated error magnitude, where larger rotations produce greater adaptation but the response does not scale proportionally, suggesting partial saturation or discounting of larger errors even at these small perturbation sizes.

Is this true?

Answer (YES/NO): NO